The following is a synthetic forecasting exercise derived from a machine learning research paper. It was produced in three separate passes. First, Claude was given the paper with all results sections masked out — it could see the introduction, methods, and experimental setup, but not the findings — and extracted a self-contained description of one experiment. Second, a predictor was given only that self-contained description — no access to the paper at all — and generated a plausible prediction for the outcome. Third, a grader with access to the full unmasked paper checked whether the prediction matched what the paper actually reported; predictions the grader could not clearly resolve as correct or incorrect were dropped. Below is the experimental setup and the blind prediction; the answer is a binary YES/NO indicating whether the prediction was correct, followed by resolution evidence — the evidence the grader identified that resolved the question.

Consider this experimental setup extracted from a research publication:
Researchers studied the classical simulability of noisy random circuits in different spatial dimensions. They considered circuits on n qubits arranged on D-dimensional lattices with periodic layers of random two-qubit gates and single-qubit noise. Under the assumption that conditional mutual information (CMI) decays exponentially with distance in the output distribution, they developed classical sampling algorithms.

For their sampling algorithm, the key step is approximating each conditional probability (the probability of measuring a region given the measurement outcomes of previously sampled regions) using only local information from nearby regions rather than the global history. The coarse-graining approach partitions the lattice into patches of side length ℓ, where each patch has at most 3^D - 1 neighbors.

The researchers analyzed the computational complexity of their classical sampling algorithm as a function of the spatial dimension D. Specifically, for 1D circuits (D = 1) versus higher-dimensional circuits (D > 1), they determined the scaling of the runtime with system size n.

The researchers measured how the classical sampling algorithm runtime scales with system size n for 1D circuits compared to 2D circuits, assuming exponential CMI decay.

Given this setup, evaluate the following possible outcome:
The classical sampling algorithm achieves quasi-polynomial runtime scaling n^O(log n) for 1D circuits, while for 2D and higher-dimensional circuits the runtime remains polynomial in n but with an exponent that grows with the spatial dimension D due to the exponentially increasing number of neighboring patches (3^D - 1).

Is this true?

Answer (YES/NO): NO